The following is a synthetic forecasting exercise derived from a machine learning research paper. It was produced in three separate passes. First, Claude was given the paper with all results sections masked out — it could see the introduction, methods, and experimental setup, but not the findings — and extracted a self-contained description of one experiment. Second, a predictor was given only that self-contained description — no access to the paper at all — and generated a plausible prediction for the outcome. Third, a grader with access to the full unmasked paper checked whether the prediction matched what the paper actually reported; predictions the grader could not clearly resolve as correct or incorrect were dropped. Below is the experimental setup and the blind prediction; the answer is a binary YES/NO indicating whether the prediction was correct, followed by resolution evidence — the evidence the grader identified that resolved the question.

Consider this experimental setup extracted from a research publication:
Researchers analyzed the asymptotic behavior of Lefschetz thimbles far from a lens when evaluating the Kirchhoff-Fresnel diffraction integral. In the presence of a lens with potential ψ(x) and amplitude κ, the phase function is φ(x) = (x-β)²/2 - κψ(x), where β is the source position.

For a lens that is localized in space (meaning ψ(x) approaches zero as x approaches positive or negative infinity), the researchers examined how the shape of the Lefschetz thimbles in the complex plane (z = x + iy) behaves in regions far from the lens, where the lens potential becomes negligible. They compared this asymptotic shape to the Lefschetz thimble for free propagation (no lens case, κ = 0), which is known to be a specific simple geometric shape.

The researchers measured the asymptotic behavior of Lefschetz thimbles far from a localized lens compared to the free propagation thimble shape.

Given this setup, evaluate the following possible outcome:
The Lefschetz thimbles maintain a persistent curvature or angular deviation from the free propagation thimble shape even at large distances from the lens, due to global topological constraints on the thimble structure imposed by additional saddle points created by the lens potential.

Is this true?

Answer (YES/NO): NO